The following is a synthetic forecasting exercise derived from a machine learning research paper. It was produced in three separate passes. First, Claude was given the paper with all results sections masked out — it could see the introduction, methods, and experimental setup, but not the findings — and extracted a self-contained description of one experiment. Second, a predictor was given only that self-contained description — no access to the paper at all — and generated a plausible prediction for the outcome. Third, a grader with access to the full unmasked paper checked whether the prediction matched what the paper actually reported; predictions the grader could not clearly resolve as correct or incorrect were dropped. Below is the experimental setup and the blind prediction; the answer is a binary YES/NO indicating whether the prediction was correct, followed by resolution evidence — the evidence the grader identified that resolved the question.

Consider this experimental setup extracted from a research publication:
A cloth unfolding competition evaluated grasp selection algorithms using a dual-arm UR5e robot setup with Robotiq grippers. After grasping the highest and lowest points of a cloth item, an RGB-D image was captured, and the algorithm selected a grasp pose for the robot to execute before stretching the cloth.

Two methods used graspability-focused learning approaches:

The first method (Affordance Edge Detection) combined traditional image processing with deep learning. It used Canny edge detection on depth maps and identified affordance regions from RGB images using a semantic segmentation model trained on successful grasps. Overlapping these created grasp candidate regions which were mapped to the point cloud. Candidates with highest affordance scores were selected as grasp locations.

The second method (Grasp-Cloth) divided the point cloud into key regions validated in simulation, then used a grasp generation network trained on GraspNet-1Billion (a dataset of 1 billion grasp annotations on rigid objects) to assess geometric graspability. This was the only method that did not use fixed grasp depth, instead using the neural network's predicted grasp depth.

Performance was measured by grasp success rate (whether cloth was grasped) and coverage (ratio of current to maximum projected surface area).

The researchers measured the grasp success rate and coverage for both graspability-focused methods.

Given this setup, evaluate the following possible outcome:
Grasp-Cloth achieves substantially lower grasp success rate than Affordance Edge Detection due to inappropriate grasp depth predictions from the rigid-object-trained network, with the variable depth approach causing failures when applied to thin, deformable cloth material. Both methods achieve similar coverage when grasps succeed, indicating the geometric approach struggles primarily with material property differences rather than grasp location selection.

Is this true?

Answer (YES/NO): NO